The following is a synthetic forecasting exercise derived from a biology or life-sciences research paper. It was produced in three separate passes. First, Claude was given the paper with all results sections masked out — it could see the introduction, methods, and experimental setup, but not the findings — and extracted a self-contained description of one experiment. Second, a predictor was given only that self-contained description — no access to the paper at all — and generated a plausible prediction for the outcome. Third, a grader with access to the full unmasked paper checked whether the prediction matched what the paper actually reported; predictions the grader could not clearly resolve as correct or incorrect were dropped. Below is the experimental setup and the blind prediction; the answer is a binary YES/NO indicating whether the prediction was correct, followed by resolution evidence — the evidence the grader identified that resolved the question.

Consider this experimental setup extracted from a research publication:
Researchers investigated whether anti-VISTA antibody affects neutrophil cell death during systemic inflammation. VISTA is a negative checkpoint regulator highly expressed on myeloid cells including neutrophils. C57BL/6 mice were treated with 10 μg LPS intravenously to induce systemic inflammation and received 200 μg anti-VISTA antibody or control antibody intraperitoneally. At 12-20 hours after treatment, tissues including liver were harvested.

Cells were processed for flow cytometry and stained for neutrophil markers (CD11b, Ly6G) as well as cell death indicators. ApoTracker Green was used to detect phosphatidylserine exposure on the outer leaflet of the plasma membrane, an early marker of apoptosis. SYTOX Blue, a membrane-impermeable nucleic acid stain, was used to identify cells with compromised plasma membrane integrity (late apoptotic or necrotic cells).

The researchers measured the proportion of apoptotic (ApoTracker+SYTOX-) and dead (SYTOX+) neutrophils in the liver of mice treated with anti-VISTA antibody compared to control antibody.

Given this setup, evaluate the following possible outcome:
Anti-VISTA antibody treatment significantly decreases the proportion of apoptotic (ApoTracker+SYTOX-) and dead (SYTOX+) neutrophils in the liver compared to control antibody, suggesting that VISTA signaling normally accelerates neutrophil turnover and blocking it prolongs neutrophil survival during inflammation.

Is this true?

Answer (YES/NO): NO